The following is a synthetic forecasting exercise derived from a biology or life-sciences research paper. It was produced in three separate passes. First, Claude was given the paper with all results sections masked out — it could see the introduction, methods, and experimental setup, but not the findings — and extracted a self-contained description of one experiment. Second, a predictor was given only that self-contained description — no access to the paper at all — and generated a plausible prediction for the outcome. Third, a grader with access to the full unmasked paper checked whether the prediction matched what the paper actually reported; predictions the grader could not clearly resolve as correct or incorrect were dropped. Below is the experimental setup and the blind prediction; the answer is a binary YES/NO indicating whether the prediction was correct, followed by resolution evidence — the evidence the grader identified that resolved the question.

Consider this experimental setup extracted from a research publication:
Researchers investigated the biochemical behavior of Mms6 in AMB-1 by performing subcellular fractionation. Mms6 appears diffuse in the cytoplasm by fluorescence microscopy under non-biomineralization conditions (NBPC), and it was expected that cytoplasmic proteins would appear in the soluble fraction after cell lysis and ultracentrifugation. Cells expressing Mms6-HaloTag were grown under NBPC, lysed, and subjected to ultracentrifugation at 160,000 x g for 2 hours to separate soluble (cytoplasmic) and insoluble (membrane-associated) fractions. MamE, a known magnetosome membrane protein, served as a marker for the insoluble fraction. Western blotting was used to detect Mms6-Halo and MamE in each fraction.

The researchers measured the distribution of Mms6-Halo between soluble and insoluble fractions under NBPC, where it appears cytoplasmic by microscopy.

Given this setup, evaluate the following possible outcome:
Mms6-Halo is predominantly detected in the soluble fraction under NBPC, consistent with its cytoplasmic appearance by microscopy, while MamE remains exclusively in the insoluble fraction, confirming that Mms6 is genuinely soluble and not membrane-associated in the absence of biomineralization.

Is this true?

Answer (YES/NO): NO